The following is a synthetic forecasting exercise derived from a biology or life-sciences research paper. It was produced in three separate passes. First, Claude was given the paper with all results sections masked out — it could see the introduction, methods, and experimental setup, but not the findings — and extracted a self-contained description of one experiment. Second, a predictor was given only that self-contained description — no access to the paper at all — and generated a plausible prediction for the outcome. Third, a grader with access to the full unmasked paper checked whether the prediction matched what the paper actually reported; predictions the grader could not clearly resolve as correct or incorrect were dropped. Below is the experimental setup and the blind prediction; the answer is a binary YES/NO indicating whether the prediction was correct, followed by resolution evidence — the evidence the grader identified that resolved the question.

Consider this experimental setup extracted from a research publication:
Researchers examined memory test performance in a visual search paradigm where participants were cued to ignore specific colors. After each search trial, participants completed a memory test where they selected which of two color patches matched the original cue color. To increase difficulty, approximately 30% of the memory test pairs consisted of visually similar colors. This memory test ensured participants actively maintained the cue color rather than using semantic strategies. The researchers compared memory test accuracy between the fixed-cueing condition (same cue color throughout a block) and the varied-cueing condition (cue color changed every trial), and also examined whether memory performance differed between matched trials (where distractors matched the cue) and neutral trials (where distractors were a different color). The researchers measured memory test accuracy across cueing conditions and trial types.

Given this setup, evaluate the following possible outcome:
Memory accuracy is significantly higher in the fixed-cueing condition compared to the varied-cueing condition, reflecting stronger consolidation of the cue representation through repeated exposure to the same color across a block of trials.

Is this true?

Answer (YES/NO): YES